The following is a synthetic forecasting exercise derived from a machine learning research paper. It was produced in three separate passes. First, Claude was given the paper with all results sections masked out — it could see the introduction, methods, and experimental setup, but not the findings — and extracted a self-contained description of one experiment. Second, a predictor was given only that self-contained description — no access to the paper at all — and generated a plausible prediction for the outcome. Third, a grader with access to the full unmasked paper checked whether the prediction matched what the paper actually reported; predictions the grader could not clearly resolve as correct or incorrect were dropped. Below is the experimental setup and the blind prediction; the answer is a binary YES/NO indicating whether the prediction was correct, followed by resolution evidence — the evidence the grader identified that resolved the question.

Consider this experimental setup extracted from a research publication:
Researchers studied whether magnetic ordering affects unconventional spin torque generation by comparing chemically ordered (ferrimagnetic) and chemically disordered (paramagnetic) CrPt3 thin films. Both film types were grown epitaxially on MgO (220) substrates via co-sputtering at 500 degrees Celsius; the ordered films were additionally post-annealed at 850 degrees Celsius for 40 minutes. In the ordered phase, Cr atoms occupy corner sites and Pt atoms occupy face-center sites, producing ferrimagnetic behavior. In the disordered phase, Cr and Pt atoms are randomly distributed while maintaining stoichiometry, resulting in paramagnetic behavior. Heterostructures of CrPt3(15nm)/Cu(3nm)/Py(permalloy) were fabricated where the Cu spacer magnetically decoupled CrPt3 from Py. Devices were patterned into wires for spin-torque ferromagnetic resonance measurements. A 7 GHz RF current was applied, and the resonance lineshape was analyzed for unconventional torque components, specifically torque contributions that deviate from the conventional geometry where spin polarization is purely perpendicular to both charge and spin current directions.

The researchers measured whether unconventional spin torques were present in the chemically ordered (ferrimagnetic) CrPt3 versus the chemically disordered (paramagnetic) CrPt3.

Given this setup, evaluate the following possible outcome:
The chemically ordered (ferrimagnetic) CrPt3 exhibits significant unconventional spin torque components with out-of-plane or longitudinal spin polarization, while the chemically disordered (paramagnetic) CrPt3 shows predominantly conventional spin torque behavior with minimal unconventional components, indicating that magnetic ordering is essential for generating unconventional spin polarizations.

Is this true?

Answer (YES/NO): NO